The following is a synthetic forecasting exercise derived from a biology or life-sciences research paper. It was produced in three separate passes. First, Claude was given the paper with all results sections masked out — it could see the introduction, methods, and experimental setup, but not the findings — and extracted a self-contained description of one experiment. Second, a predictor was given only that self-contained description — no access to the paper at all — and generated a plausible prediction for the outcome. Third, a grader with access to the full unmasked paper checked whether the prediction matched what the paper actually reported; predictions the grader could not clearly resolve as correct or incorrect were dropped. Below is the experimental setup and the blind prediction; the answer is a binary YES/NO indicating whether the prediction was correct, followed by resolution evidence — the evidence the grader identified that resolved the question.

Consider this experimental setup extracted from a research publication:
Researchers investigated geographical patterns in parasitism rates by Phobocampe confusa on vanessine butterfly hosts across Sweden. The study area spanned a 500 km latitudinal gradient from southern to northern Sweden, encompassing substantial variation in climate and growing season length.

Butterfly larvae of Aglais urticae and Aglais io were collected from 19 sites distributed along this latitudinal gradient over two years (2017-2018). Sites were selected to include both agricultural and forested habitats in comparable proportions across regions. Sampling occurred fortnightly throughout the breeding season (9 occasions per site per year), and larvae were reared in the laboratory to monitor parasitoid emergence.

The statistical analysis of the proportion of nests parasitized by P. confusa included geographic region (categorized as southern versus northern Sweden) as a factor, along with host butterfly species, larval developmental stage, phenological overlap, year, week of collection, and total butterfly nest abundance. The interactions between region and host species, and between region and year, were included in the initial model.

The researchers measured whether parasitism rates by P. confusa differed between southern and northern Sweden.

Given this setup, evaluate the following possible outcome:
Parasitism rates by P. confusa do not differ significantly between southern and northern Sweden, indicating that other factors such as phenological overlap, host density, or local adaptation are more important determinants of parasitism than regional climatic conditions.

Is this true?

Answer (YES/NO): YES